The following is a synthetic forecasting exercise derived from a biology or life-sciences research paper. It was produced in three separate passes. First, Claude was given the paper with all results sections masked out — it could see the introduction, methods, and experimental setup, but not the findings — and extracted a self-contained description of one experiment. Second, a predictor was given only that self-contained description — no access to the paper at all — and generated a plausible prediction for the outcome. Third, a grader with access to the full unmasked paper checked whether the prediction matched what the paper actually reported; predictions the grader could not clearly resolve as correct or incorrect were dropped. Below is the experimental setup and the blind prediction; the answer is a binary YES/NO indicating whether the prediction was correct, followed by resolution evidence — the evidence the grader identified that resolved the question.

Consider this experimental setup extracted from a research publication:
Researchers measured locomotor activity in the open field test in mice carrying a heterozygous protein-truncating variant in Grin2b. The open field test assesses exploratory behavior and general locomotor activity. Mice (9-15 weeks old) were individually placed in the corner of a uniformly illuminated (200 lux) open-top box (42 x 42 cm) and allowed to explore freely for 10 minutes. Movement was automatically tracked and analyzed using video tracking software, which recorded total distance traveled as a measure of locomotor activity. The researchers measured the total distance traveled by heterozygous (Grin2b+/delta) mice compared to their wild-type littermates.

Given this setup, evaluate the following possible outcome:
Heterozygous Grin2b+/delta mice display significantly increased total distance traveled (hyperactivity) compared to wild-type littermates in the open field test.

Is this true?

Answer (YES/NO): NO